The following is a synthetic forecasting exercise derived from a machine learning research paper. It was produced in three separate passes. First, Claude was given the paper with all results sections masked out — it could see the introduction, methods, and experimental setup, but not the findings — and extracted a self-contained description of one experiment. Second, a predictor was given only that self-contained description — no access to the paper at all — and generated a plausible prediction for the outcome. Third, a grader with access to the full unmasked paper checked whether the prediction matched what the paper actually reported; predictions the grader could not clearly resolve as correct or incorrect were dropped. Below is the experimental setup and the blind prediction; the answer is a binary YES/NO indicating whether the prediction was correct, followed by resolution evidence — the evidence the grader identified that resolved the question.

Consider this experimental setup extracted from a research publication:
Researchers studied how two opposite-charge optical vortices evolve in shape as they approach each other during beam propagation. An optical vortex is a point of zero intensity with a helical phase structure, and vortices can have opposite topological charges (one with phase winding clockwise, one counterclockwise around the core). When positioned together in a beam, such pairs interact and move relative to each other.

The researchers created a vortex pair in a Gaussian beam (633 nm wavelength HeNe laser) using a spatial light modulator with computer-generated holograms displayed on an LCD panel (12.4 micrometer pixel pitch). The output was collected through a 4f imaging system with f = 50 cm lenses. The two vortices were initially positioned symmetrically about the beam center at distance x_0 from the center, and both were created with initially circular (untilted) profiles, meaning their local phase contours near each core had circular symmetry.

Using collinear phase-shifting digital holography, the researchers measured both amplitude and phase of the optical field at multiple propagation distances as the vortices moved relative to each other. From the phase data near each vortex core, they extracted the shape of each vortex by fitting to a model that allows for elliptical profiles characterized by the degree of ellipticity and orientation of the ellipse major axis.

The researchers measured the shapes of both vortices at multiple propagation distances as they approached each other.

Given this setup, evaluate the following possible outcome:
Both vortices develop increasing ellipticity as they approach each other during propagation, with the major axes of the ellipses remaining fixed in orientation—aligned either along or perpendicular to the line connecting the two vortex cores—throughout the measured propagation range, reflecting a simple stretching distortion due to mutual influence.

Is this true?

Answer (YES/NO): NO